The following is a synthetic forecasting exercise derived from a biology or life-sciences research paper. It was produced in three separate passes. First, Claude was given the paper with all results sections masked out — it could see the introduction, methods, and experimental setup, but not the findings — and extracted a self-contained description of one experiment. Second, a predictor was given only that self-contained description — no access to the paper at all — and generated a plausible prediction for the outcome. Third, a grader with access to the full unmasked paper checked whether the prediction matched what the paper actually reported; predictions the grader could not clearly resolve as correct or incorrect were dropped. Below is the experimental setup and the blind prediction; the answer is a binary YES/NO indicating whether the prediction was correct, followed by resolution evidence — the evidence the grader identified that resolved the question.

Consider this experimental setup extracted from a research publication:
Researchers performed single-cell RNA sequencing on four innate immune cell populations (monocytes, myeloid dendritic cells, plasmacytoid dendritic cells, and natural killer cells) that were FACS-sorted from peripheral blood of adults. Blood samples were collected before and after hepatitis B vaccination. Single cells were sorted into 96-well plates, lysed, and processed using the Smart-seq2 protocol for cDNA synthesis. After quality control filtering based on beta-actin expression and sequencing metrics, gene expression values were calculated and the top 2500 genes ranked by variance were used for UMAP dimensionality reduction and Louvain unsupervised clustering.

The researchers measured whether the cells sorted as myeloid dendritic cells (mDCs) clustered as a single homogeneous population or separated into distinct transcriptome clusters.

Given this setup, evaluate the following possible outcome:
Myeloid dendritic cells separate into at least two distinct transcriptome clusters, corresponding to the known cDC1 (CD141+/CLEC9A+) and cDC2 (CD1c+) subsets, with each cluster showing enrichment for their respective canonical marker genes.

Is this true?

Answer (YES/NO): NO